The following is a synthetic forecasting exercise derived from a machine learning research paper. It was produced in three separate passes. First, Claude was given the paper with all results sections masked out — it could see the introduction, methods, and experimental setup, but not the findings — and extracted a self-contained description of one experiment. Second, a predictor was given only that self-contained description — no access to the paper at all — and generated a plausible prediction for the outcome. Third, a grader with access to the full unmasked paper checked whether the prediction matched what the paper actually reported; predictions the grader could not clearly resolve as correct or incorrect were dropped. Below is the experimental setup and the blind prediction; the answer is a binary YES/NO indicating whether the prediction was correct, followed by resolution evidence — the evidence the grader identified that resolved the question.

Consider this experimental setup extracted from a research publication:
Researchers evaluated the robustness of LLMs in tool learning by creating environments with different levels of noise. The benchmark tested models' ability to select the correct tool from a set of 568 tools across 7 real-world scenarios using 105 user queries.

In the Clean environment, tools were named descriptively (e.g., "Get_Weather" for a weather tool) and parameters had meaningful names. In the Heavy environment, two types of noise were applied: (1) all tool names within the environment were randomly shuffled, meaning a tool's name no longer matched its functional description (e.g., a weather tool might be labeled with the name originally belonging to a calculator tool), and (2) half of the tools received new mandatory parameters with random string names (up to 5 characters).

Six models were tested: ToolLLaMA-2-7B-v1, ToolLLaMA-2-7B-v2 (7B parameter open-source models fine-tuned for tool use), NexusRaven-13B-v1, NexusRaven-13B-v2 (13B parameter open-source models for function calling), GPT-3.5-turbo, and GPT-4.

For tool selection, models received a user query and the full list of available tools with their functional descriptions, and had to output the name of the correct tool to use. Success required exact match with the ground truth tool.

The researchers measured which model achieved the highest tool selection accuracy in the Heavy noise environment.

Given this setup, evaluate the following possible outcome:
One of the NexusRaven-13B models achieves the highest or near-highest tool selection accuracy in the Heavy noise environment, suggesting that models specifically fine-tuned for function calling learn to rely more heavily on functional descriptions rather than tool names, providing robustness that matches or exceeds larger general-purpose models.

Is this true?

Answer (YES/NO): YES